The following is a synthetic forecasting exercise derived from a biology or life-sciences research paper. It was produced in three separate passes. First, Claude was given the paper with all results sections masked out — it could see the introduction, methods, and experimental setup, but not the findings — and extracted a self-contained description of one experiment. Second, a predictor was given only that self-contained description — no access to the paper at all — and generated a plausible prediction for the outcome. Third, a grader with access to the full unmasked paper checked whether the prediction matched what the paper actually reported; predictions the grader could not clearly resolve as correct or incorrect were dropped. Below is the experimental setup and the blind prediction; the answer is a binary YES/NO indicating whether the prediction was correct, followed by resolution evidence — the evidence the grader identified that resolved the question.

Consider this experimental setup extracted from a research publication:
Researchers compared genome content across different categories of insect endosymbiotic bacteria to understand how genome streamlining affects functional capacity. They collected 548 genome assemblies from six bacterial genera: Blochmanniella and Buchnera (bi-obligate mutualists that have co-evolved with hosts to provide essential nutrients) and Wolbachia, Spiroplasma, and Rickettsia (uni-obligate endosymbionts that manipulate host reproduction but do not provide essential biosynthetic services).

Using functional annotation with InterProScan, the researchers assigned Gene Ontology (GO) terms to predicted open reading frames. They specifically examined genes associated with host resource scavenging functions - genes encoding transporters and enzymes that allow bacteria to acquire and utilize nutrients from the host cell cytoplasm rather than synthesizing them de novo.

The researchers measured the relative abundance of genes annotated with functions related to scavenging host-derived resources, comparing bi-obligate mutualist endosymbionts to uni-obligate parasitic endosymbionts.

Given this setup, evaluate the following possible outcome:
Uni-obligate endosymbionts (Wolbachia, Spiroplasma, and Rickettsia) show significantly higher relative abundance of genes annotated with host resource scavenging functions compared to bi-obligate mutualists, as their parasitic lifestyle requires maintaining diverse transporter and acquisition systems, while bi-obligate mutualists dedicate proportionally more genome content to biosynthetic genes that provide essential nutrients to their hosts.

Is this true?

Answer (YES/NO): YES